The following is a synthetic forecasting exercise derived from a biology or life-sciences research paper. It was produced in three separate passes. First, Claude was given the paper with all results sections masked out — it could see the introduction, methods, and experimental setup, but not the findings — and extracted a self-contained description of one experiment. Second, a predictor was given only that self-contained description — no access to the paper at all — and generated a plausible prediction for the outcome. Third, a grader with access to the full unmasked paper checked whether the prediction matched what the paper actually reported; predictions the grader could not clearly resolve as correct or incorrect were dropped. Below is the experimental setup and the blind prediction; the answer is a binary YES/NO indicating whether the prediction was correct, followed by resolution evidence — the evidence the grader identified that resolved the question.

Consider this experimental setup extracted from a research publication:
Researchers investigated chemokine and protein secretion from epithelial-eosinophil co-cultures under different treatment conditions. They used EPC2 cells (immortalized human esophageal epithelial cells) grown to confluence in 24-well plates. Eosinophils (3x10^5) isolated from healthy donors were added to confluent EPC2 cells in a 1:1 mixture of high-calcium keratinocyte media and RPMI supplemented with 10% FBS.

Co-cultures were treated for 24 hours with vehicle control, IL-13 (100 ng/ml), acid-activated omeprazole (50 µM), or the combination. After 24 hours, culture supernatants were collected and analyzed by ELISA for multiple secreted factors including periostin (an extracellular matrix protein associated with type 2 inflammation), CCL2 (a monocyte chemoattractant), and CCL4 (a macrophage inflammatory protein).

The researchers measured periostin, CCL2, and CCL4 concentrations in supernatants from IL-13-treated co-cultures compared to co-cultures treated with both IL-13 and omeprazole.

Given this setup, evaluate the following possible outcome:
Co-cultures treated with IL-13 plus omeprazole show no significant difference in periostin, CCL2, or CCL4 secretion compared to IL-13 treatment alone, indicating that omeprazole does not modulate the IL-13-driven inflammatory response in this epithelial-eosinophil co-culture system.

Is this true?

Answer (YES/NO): NO